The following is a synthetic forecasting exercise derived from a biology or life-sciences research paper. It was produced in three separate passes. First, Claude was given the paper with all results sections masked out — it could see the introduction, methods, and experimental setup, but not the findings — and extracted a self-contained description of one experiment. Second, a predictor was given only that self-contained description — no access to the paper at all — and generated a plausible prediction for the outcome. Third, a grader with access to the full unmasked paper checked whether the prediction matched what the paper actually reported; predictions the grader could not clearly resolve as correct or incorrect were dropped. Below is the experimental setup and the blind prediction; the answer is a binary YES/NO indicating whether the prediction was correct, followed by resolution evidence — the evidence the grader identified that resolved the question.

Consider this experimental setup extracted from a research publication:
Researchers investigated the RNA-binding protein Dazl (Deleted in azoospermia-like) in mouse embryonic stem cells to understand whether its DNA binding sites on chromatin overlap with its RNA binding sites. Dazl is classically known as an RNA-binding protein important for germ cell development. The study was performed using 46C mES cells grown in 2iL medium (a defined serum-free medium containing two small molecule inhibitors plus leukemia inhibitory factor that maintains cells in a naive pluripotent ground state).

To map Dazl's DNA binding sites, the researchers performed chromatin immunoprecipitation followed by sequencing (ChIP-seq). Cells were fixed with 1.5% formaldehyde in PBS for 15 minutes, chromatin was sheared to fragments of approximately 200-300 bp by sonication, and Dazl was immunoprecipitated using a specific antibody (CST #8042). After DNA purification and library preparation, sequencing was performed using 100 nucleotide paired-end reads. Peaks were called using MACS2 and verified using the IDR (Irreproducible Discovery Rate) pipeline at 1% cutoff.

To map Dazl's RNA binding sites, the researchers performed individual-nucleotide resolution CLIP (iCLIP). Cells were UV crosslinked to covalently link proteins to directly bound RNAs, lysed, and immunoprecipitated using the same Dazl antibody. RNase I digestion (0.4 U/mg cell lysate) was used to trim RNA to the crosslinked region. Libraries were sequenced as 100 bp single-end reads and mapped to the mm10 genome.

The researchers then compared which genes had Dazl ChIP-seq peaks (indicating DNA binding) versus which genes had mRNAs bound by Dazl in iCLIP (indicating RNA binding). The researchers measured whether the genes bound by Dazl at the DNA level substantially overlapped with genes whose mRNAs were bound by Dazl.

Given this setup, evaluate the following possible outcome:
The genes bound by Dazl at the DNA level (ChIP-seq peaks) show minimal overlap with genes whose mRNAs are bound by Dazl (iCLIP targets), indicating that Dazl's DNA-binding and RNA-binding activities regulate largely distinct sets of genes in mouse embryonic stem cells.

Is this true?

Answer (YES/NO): YES